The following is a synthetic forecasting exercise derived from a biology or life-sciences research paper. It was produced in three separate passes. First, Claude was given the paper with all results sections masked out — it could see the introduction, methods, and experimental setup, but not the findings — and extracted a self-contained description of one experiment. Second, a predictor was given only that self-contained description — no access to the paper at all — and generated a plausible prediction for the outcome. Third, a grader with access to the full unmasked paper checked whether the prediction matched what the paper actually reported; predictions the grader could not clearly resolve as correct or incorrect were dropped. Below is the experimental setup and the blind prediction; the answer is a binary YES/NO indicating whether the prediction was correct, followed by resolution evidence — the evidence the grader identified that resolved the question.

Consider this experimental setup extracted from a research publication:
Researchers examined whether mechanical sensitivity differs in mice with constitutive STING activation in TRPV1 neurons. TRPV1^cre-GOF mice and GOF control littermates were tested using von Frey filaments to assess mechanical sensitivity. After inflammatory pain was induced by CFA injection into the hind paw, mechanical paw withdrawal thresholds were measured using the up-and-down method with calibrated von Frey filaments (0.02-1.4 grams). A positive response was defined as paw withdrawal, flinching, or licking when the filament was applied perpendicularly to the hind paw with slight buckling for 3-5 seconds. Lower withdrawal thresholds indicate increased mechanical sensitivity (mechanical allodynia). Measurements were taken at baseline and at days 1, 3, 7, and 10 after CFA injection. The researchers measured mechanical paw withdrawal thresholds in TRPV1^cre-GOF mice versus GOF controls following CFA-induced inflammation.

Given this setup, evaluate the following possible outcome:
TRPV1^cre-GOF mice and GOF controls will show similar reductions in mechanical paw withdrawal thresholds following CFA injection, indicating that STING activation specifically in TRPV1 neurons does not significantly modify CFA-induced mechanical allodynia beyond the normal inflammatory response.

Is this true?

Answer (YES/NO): YES